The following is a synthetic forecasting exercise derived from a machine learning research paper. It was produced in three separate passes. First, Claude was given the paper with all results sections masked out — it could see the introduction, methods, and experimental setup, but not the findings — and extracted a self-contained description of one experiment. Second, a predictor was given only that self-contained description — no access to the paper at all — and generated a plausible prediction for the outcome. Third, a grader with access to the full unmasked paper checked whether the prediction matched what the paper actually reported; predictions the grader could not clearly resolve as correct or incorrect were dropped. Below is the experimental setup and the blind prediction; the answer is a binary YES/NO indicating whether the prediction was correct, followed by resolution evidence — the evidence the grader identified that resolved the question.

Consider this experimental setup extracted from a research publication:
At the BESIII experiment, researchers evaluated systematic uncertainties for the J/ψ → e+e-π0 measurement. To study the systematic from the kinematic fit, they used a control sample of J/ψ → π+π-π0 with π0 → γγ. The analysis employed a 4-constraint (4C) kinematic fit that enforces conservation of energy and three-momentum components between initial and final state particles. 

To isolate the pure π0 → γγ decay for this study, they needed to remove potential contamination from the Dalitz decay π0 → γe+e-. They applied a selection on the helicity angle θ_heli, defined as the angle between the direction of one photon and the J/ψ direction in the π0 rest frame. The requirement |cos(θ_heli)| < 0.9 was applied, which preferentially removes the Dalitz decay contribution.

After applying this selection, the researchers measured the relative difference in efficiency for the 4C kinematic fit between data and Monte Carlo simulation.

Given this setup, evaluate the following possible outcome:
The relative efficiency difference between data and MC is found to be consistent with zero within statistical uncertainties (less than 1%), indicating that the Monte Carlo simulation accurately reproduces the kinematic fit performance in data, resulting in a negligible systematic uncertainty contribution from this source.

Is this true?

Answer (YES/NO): NO